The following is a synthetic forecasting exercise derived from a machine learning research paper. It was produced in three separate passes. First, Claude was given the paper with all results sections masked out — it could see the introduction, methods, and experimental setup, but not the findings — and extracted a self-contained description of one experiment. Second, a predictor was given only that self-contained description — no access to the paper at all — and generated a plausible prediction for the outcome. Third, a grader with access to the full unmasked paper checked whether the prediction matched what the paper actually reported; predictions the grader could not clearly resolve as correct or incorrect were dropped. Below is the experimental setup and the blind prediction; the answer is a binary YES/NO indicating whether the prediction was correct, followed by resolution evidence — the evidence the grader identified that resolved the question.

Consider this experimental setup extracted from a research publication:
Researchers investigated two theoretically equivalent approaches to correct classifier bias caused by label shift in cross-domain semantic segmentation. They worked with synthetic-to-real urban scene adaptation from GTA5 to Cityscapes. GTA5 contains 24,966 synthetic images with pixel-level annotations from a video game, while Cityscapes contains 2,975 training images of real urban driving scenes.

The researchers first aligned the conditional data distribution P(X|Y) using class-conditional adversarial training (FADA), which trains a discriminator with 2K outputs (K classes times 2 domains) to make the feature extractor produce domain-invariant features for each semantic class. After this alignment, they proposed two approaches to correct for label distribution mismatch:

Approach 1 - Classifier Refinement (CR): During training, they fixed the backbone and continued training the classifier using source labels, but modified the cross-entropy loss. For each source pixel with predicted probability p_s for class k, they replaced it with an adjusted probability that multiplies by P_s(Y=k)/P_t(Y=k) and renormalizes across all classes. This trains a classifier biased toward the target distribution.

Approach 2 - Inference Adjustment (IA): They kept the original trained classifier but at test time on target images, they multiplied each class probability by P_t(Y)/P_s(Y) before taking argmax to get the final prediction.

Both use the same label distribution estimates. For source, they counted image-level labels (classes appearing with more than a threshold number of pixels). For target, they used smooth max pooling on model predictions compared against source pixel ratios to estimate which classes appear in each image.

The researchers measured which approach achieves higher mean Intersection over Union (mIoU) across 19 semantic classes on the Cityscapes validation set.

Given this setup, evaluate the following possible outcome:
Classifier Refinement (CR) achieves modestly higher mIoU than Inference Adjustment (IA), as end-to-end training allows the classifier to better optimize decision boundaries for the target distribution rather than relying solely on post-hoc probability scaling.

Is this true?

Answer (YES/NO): NO